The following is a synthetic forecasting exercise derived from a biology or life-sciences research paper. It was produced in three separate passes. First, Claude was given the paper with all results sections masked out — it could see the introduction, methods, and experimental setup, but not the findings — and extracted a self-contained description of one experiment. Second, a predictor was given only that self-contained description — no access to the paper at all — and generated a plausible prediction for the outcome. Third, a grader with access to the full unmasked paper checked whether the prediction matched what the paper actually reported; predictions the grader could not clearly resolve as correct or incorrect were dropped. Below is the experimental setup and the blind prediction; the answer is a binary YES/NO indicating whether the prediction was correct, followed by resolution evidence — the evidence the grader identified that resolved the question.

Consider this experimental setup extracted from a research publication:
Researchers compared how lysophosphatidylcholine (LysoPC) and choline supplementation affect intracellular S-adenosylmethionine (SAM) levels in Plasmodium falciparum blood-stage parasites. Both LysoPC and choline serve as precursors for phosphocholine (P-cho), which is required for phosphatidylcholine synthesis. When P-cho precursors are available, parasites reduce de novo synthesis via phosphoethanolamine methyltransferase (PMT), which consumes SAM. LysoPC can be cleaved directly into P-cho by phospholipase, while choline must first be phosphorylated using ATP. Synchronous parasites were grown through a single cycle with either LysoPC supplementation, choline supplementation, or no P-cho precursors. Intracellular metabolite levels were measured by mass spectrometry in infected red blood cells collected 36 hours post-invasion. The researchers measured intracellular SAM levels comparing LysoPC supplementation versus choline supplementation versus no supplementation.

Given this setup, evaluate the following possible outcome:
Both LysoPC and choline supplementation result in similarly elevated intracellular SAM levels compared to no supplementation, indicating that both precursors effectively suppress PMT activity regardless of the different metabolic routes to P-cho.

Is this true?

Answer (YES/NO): NO